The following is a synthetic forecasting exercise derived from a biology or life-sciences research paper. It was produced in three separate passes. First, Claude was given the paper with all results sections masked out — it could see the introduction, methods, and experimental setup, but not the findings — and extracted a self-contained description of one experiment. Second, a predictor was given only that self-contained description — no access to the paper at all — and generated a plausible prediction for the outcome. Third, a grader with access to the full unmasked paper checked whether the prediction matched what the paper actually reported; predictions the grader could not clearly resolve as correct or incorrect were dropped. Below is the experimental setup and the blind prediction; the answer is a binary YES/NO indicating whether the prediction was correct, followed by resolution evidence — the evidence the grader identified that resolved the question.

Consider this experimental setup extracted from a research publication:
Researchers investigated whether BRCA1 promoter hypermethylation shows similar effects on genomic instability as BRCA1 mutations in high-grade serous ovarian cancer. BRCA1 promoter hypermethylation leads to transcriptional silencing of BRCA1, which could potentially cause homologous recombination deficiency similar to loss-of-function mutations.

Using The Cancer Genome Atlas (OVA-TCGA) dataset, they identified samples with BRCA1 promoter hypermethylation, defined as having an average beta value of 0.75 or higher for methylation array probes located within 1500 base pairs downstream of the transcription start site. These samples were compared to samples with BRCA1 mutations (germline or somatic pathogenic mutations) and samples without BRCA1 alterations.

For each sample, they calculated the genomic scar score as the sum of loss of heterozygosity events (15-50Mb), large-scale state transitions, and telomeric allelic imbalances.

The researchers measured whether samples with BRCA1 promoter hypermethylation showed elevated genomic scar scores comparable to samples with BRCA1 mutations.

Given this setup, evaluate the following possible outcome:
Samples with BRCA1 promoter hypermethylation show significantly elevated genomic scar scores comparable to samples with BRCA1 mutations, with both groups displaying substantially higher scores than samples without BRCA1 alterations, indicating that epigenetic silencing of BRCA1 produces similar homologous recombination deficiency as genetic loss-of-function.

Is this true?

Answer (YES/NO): YES